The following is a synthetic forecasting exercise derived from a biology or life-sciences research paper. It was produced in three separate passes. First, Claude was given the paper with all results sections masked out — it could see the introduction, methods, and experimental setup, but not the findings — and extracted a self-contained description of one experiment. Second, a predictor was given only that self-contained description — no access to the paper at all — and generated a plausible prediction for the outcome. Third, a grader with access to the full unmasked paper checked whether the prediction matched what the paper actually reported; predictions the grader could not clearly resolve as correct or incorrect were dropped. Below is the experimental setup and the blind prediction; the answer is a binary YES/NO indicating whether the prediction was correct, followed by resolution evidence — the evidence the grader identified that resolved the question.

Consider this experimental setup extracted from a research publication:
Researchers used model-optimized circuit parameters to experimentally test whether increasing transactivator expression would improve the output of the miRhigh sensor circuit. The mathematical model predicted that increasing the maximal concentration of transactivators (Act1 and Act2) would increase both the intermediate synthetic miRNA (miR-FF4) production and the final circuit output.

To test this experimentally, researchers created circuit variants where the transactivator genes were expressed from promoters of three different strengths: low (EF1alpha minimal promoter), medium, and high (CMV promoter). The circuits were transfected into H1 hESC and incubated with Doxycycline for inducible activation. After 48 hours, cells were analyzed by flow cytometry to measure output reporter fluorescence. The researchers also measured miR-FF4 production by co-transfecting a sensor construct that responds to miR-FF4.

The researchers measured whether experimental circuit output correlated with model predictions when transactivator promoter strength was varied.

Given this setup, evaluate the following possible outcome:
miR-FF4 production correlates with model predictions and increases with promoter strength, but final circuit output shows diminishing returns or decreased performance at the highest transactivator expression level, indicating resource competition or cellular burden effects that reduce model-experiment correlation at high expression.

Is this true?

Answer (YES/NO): NO